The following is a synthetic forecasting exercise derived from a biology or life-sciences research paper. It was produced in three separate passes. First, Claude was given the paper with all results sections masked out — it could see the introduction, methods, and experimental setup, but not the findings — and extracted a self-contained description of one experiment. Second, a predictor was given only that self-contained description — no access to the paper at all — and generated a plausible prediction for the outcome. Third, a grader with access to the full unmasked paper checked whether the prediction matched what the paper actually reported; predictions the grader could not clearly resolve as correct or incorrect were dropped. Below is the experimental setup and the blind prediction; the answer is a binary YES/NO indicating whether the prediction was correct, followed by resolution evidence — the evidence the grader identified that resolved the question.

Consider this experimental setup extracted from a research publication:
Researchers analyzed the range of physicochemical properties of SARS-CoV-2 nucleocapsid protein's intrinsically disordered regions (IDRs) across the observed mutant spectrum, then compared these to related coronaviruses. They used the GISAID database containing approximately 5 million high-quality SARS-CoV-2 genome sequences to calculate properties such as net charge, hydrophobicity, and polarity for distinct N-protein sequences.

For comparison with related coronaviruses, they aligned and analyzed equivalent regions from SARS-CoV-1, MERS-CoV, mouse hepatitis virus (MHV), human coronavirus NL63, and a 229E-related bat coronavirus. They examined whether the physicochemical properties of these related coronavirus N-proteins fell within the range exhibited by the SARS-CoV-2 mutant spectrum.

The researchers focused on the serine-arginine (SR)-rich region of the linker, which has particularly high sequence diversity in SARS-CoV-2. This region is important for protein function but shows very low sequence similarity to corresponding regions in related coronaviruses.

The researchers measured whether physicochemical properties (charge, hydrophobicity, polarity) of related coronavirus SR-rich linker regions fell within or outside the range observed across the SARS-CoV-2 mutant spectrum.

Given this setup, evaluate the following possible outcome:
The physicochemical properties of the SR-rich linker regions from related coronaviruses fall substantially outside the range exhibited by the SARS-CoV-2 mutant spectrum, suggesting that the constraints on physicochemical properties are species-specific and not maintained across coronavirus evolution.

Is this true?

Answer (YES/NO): NO